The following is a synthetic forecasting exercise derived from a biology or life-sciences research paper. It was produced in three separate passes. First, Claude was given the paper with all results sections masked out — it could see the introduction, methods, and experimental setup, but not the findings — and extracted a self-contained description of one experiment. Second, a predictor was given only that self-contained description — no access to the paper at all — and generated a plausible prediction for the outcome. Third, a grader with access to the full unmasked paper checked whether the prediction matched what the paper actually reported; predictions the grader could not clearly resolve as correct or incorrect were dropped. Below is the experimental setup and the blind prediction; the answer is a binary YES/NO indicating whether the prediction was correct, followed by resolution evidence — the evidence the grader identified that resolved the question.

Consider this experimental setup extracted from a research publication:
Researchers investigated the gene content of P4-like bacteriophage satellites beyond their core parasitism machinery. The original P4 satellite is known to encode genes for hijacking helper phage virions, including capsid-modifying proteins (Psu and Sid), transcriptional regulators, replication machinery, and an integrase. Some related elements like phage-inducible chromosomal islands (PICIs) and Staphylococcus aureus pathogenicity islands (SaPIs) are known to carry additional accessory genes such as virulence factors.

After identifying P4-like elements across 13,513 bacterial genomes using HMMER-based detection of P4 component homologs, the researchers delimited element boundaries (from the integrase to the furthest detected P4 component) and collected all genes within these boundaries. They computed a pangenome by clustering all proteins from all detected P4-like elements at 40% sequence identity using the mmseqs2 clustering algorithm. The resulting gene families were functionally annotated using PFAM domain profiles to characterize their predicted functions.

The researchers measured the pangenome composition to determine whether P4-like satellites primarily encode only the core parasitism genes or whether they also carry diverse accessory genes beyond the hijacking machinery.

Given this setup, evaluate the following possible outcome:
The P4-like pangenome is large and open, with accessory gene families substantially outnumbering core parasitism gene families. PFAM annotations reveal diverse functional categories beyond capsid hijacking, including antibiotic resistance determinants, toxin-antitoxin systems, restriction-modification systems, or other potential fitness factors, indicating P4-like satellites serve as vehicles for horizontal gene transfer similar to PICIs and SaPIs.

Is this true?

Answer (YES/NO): NO